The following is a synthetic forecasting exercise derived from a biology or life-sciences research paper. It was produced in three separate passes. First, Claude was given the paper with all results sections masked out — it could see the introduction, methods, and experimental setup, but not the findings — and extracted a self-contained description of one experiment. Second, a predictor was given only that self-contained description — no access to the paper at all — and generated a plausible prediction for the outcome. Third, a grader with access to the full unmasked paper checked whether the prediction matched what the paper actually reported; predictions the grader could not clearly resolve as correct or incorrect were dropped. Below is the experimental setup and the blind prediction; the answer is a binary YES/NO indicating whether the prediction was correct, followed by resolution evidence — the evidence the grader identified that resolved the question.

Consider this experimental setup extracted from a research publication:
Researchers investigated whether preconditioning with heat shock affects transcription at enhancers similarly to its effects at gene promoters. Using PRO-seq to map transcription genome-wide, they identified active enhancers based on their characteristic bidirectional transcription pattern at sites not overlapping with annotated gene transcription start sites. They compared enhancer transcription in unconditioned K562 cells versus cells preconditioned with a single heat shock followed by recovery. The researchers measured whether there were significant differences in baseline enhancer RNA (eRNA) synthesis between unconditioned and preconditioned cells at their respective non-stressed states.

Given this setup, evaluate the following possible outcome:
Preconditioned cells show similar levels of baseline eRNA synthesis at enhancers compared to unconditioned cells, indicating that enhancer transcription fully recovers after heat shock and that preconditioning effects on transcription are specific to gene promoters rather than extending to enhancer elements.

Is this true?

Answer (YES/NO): YES